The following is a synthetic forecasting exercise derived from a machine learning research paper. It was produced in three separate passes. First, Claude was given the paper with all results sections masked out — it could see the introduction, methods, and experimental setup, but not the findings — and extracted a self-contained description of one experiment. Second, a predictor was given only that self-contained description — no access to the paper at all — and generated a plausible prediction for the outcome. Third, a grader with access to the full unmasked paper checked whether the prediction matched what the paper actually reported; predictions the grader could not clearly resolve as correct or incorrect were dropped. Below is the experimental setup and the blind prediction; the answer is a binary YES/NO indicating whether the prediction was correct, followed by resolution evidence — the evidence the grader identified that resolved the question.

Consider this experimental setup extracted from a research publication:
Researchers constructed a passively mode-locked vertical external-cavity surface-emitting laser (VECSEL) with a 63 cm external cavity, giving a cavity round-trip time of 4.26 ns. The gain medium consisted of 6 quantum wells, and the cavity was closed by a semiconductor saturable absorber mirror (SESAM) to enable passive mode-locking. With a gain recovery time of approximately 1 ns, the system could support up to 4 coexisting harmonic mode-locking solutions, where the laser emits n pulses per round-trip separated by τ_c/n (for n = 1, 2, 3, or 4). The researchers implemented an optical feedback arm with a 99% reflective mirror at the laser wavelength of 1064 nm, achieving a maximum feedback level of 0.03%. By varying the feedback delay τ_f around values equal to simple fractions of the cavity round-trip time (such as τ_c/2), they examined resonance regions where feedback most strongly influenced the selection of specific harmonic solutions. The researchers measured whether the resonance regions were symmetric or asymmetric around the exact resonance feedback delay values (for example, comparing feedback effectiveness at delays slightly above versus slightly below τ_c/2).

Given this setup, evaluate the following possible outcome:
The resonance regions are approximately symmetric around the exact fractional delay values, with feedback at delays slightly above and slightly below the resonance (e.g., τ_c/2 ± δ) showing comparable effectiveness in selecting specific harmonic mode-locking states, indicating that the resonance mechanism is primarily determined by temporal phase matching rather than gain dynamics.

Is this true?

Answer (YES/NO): NO